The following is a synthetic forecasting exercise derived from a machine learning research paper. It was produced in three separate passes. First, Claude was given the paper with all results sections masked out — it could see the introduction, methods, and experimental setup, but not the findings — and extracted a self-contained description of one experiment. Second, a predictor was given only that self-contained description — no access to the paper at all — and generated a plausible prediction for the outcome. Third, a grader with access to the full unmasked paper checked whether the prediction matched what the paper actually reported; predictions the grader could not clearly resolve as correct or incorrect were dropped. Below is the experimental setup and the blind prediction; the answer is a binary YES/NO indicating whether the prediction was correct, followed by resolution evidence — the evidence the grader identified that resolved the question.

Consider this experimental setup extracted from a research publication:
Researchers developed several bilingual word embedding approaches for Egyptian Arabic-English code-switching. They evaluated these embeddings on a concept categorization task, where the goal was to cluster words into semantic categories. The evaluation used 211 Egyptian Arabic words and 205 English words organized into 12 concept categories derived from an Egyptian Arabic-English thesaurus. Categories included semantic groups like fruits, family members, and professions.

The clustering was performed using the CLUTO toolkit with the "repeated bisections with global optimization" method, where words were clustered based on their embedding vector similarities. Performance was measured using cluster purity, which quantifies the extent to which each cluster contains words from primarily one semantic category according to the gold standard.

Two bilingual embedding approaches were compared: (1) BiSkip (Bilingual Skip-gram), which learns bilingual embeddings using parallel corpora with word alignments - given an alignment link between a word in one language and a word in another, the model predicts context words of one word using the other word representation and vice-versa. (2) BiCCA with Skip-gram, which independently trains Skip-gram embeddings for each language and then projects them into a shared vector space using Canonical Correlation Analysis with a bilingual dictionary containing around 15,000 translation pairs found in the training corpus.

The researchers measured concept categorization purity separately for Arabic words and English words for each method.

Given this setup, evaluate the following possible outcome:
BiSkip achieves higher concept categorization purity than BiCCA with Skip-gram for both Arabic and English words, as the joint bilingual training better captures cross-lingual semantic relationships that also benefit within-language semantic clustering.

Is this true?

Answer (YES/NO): NO